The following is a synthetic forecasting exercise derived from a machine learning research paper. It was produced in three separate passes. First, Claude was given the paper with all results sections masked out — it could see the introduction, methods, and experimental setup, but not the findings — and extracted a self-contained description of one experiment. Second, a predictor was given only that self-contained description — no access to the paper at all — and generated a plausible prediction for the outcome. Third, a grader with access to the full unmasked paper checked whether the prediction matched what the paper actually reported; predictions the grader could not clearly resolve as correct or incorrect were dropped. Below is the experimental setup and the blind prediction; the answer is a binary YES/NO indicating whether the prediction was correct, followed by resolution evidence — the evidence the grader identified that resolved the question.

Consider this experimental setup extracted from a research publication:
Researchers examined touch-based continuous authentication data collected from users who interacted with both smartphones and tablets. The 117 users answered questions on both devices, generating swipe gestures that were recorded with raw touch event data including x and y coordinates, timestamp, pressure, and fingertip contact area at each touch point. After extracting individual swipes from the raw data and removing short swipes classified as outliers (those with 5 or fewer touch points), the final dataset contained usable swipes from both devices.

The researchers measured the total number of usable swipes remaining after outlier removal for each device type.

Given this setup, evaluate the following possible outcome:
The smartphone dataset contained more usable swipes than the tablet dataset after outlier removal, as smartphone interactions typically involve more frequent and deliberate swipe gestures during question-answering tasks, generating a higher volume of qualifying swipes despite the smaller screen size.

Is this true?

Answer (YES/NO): YES